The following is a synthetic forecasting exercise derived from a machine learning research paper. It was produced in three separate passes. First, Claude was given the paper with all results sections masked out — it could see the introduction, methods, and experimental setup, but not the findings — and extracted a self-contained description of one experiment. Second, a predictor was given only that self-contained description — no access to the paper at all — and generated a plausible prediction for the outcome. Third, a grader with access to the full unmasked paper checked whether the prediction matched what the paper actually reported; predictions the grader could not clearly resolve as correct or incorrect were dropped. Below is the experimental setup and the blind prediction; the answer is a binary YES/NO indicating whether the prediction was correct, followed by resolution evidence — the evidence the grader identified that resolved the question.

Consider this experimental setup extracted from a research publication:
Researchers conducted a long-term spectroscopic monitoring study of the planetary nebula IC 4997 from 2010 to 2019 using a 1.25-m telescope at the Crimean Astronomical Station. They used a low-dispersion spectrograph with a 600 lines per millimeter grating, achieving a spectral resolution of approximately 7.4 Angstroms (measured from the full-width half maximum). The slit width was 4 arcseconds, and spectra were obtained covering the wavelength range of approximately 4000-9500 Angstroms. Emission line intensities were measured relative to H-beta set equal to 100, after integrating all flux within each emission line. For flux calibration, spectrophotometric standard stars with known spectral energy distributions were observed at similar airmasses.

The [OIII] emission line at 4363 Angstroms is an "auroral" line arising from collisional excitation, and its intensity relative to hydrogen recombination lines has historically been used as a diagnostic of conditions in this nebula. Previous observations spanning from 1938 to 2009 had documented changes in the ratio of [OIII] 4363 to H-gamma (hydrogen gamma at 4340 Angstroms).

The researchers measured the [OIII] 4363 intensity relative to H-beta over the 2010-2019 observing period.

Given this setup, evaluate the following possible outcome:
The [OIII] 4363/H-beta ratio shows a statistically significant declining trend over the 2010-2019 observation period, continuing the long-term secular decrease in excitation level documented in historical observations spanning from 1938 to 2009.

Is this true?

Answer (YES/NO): NO